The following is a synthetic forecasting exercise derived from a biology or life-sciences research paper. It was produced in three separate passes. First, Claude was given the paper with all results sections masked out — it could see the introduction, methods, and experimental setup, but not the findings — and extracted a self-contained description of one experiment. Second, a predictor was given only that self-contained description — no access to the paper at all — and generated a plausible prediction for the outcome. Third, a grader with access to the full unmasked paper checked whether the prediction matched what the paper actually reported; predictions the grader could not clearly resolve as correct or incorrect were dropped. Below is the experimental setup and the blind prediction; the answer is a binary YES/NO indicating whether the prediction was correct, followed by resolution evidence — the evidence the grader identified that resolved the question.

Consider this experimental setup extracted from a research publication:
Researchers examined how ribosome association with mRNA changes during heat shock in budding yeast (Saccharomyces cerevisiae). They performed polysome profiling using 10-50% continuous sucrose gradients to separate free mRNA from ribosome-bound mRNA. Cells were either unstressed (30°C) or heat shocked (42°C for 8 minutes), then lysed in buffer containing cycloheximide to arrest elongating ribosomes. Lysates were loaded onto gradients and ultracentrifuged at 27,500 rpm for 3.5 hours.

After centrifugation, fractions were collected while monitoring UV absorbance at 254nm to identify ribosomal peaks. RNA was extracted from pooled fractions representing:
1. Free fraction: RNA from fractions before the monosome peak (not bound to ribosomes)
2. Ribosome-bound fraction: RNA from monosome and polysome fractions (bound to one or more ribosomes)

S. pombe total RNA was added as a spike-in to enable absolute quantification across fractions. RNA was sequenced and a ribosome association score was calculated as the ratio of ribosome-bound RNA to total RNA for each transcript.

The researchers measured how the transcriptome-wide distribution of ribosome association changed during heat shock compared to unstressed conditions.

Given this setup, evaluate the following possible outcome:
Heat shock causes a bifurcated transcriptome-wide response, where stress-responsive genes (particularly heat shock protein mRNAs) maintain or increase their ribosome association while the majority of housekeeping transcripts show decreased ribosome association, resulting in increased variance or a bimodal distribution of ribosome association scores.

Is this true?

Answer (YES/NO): YES